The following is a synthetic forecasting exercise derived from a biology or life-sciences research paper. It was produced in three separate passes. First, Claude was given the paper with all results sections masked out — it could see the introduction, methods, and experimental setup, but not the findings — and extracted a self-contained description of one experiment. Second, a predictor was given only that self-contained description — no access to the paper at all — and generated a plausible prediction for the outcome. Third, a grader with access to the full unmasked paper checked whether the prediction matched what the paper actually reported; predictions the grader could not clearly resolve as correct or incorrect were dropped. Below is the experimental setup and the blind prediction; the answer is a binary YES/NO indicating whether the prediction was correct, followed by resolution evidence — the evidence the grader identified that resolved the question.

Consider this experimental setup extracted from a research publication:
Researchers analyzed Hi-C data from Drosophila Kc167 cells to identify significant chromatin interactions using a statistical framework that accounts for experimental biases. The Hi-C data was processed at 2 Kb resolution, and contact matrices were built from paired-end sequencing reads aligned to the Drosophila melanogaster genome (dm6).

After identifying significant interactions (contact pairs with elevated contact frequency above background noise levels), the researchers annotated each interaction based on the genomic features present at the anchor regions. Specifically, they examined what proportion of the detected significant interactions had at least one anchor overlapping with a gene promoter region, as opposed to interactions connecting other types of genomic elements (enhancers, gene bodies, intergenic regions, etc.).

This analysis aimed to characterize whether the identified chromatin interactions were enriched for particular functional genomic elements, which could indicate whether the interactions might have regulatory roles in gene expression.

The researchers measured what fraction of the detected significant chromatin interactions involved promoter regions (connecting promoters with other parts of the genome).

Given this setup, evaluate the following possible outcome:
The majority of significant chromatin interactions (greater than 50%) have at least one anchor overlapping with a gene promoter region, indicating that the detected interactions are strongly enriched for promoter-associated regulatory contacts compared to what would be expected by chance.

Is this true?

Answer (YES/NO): NO